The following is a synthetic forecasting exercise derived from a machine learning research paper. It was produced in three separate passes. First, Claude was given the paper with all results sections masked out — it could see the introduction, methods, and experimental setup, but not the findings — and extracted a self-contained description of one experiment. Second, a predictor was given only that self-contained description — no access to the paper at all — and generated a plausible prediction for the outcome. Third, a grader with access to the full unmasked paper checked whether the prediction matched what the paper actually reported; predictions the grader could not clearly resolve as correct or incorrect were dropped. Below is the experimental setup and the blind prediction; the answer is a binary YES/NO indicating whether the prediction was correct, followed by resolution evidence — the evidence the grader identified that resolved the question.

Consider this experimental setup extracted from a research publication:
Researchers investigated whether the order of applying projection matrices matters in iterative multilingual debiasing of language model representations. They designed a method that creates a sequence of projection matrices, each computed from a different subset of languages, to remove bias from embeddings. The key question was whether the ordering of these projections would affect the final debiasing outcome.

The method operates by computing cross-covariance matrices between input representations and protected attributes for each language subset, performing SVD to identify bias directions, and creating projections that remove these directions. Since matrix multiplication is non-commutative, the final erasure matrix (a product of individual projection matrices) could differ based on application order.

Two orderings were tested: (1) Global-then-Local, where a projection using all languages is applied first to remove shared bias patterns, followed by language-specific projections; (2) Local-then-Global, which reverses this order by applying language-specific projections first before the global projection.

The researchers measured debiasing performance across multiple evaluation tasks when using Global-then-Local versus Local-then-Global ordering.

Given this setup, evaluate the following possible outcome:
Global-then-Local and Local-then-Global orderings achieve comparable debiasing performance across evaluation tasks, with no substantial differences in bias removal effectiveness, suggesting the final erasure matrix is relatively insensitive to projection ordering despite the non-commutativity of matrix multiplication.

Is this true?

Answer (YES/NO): YES